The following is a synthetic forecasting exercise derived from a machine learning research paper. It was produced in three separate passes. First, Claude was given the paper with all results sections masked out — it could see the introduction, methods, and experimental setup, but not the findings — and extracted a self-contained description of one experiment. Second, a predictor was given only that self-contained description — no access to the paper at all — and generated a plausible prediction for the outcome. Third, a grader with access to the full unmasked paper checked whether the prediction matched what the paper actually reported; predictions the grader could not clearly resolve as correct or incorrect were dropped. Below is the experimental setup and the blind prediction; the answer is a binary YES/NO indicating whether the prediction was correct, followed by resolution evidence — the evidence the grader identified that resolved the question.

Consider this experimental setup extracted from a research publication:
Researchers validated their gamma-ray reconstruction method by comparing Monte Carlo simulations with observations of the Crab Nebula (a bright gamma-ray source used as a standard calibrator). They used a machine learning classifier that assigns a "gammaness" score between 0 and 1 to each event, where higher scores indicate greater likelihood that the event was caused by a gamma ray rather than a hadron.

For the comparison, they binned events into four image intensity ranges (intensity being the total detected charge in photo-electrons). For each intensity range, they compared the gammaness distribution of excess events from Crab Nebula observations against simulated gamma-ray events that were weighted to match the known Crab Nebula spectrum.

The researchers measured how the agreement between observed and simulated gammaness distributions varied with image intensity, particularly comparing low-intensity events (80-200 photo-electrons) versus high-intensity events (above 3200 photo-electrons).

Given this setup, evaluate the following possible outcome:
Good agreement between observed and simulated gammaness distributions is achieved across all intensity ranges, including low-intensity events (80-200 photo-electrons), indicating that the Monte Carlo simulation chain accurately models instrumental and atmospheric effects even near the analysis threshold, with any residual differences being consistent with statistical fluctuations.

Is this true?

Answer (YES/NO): NO